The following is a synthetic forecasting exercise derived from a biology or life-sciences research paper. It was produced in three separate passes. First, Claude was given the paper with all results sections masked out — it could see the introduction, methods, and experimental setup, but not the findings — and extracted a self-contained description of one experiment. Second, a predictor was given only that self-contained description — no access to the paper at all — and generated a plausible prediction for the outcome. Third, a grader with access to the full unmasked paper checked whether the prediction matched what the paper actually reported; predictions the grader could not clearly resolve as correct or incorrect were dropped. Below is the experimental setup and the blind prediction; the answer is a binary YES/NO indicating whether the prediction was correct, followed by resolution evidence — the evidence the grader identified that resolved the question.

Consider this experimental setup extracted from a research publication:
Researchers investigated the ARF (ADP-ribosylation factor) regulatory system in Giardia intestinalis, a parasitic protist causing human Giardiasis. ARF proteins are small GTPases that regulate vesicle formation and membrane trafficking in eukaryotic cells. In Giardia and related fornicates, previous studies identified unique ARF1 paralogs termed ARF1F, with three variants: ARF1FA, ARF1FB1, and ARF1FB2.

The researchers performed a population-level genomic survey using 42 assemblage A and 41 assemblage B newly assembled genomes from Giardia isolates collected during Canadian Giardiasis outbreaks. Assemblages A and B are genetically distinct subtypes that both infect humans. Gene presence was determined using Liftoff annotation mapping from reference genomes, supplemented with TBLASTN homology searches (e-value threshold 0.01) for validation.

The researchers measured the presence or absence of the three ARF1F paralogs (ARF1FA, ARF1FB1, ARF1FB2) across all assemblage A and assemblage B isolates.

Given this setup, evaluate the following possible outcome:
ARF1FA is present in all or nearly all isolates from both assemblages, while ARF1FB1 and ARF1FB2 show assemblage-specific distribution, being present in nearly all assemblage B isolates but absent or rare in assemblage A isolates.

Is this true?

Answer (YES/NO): NO